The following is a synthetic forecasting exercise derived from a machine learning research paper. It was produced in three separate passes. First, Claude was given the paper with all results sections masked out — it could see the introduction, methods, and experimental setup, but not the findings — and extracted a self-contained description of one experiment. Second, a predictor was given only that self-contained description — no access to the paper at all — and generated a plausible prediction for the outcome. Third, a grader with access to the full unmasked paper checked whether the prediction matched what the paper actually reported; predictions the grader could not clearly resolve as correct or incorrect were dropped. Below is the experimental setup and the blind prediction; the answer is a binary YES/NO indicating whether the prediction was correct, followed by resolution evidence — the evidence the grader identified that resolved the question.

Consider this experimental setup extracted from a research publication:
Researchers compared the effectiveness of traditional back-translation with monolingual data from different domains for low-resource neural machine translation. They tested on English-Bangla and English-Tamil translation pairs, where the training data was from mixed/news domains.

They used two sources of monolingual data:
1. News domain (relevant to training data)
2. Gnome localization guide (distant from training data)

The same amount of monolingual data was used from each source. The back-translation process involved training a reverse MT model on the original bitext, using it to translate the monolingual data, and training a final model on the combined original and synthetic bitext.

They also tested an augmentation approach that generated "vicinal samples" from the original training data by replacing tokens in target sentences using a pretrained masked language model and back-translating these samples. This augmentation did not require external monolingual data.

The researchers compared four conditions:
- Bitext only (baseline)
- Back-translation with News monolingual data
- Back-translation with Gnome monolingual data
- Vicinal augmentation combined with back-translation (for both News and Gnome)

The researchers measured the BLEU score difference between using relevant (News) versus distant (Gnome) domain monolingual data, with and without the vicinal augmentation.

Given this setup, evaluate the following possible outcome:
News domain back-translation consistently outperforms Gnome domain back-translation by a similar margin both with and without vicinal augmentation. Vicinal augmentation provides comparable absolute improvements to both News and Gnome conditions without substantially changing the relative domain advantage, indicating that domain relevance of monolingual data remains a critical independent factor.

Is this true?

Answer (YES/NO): NO